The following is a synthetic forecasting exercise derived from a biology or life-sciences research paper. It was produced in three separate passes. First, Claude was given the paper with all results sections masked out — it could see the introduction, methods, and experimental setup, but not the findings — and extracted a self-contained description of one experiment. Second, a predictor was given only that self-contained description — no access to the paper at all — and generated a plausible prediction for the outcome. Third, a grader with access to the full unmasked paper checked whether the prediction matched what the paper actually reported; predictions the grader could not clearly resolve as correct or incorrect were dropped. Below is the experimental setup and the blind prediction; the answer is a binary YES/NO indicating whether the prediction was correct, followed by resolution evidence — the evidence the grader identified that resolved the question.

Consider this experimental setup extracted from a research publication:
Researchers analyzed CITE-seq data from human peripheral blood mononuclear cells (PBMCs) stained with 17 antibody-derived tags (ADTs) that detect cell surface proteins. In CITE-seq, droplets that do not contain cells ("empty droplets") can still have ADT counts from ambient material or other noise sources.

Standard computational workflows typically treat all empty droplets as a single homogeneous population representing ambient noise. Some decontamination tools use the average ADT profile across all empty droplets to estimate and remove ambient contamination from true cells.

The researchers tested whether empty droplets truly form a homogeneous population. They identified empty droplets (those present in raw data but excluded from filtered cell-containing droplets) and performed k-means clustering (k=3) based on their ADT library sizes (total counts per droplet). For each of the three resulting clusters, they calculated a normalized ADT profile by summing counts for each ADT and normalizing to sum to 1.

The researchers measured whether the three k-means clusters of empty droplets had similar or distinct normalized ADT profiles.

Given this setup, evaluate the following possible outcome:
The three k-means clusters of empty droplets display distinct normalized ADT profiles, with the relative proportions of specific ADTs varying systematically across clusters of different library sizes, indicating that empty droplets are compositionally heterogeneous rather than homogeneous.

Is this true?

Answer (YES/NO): YES